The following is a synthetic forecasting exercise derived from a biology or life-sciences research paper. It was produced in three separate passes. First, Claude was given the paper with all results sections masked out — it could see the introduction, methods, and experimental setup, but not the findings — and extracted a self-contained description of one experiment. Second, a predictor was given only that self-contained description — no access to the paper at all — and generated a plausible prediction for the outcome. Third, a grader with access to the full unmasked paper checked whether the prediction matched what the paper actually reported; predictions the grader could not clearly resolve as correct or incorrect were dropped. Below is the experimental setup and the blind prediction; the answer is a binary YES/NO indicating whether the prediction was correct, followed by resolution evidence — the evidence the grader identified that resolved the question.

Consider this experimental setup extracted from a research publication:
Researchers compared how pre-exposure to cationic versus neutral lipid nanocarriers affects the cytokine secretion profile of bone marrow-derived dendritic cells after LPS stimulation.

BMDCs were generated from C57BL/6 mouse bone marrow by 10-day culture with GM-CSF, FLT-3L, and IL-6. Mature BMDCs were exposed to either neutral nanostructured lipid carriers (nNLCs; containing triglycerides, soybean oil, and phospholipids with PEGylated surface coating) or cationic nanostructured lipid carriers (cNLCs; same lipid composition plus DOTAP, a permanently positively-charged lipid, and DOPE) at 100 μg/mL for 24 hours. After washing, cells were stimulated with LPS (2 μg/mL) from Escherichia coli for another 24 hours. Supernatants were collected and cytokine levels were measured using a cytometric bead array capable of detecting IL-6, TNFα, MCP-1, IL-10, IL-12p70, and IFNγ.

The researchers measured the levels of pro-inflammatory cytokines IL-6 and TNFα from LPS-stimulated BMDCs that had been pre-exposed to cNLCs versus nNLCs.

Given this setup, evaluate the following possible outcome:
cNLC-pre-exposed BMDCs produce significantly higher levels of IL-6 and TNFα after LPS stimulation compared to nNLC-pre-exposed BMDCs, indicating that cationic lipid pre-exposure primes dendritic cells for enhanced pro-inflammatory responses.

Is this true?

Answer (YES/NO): NO